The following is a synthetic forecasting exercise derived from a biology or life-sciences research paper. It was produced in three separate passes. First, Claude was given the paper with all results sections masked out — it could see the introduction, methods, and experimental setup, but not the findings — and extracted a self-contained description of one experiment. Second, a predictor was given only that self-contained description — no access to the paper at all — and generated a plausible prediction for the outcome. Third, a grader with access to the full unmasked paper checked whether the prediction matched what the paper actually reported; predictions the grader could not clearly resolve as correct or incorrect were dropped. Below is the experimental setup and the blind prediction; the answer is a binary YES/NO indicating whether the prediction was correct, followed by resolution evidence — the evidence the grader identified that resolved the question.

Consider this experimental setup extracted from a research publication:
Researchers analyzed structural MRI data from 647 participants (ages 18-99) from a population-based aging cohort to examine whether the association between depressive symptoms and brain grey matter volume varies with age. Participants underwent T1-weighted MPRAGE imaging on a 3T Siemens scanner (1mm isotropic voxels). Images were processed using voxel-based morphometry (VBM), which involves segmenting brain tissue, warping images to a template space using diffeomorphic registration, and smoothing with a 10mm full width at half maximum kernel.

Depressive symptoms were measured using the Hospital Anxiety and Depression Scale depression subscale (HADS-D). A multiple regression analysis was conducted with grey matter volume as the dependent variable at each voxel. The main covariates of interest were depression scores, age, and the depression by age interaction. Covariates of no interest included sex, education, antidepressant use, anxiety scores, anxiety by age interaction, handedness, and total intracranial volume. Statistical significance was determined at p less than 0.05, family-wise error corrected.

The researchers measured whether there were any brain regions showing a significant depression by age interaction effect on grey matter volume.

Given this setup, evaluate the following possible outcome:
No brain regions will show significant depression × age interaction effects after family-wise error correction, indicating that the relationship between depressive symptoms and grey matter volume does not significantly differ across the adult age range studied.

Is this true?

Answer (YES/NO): NO